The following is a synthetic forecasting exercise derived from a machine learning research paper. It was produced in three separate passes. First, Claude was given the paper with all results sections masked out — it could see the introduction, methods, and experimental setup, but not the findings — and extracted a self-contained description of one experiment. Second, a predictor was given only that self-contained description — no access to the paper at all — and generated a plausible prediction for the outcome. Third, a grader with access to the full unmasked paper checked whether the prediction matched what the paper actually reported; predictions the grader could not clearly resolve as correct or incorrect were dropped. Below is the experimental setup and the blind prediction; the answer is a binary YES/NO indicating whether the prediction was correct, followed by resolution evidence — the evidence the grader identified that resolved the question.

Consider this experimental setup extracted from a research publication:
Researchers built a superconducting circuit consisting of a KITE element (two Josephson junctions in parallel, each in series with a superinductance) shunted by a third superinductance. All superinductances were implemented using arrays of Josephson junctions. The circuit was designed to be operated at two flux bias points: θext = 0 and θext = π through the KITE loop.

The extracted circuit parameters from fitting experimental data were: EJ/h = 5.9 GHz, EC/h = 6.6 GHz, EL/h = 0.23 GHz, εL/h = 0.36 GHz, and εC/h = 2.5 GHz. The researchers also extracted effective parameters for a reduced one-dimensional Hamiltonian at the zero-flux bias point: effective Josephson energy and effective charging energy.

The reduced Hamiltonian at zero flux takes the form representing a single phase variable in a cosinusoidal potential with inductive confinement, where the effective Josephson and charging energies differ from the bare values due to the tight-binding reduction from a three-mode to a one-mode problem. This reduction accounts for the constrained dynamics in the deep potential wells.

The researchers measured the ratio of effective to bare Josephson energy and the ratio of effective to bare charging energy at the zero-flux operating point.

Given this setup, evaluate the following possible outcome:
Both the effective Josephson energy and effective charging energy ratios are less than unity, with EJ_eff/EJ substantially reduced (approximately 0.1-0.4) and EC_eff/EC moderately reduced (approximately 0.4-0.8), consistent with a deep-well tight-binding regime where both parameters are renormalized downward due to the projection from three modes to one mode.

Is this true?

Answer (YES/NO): NO